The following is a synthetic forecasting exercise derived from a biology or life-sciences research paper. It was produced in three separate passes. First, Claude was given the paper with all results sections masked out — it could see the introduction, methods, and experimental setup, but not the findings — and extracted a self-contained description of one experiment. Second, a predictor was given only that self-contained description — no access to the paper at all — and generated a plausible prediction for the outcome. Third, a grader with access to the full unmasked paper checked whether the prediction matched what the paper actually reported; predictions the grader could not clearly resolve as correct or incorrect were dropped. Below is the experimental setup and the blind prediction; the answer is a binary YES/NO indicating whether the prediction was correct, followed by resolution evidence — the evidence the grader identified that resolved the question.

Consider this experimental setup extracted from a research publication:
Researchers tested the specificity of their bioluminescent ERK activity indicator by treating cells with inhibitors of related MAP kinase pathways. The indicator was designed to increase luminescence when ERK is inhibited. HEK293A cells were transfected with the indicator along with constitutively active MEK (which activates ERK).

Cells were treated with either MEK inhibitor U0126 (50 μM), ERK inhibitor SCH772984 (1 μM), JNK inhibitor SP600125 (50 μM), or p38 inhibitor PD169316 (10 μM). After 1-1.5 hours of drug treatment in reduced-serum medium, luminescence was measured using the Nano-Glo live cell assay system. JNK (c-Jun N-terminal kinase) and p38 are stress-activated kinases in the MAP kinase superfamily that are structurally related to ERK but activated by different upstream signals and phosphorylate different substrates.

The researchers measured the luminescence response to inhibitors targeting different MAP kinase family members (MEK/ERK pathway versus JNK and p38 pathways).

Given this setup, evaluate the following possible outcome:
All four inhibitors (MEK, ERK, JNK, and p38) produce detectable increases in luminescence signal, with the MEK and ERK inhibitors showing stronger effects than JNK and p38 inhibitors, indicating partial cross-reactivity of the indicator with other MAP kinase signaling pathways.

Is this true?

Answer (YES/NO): NO